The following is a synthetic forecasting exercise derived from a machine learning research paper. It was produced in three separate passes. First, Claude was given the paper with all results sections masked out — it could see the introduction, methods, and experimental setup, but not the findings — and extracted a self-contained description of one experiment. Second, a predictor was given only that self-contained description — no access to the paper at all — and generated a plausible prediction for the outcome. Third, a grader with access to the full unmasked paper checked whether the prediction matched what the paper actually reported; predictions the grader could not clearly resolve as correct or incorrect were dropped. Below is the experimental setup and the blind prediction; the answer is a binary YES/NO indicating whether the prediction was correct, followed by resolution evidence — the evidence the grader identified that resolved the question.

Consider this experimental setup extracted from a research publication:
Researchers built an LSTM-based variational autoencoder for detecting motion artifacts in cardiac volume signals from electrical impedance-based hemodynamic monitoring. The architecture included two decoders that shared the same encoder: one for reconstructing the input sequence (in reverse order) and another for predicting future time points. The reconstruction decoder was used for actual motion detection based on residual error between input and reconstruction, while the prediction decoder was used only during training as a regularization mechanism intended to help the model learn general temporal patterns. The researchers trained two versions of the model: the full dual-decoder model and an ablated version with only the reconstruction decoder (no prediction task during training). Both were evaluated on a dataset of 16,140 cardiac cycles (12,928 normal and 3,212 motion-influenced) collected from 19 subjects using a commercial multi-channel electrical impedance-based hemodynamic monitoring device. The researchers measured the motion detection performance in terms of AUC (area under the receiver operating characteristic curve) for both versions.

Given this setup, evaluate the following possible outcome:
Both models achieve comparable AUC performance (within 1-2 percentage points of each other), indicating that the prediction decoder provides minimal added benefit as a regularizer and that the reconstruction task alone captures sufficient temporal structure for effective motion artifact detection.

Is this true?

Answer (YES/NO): NO